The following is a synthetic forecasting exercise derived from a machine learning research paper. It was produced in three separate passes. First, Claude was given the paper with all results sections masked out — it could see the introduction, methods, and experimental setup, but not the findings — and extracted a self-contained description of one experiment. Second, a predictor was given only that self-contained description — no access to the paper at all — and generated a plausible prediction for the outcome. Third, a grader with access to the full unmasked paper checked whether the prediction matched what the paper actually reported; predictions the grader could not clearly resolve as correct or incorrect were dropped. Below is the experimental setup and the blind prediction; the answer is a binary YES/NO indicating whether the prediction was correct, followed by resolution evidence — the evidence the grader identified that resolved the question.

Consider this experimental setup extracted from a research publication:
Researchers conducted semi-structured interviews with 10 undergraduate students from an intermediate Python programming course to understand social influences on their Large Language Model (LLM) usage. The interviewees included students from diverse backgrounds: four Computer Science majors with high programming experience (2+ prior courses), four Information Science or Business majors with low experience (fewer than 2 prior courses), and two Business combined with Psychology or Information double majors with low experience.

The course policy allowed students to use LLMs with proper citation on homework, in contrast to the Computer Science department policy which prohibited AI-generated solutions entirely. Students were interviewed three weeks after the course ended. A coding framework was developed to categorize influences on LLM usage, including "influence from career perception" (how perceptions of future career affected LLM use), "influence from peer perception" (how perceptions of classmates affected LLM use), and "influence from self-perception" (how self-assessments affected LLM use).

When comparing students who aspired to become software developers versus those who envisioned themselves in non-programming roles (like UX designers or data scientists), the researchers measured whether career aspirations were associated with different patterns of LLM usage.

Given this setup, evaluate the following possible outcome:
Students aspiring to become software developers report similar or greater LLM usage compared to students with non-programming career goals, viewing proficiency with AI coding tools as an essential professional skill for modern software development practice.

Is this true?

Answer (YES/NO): NO